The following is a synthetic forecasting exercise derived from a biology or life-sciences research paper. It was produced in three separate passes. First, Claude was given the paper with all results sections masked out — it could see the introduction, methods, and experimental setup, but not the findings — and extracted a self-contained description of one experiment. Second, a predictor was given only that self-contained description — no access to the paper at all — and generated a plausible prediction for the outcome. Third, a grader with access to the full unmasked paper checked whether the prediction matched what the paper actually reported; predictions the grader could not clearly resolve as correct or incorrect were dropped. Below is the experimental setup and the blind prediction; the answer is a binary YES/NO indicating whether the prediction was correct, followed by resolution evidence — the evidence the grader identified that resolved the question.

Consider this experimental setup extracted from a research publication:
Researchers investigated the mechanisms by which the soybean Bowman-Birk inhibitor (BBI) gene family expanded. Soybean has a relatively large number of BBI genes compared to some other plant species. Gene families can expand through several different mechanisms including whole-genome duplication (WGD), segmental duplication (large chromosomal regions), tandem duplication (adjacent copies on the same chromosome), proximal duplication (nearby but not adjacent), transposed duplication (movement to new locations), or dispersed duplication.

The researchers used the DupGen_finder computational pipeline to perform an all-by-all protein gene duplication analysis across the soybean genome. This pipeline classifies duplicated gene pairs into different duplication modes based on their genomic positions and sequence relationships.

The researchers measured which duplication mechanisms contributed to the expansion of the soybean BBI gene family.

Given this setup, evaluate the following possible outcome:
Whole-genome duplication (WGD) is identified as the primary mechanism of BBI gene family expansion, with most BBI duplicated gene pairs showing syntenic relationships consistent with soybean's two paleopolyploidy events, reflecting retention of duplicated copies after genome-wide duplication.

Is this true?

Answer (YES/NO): NO